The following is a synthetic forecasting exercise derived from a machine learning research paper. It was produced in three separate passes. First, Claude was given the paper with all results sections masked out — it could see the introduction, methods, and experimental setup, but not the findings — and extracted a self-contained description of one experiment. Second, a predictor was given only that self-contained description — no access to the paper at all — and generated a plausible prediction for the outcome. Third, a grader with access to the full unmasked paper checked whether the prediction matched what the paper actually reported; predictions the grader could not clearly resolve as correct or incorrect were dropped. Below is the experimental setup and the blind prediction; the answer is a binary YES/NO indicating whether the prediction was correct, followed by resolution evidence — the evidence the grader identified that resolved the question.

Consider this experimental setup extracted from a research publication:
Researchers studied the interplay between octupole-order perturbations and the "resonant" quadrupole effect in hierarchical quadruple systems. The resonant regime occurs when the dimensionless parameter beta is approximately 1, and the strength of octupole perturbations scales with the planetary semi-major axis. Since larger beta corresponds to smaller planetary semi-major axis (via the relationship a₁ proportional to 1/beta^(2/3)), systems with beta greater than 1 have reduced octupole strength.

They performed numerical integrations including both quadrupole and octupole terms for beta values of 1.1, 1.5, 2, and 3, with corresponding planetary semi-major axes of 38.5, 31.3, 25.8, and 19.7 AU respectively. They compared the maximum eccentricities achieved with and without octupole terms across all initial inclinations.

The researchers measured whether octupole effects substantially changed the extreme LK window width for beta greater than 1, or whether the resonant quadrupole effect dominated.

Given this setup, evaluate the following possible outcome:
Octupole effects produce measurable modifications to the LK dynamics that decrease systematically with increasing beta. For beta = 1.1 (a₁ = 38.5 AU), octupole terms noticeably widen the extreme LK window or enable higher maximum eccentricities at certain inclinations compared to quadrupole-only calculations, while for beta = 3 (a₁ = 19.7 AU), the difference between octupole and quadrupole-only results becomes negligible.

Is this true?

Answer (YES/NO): NO